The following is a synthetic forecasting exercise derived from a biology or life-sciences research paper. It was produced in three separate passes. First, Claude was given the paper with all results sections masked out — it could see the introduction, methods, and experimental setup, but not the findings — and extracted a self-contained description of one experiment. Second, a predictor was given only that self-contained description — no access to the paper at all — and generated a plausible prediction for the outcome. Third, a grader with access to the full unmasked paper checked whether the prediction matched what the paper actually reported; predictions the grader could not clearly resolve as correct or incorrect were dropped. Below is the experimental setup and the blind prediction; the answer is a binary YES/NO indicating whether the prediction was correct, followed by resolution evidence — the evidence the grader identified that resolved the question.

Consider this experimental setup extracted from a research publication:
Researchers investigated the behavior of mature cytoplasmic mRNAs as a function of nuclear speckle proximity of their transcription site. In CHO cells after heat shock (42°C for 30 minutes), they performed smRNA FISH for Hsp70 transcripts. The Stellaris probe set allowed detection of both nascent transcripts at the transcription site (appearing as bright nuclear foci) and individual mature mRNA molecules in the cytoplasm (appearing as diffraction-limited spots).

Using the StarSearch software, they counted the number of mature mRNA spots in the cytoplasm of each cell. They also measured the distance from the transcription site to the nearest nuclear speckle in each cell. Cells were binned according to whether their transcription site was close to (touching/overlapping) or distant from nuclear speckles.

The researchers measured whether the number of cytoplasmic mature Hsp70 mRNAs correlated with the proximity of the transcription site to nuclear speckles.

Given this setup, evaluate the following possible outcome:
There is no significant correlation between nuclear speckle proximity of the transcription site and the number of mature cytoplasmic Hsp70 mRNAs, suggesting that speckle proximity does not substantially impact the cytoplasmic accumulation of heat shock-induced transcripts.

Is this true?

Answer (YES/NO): NO